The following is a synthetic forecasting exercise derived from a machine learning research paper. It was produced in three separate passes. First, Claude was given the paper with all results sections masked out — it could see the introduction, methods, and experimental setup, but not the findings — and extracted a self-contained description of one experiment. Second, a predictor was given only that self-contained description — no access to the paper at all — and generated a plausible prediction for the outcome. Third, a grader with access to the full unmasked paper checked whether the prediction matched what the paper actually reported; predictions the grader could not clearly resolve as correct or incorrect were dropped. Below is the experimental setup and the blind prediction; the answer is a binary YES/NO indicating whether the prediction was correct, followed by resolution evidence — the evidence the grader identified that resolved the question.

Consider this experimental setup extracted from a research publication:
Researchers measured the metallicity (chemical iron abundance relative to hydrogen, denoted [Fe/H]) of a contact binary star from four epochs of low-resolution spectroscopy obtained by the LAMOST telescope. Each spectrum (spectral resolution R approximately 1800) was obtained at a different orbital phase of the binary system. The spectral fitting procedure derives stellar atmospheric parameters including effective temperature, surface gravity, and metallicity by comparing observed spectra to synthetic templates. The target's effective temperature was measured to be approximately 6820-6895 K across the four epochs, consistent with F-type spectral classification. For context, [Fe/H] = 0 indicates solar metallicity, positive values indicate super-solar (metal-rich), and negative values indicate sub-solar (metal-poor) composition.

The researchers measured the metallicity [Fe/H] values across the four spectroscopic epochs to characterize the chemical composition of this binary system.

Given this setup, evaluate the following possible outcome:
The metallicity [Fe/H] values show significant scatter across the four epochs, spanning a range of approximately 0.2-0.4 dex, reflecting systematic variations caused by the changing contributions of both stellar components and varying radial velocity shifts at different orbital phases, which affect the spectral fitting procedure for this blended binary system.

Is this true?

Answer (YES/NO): YES